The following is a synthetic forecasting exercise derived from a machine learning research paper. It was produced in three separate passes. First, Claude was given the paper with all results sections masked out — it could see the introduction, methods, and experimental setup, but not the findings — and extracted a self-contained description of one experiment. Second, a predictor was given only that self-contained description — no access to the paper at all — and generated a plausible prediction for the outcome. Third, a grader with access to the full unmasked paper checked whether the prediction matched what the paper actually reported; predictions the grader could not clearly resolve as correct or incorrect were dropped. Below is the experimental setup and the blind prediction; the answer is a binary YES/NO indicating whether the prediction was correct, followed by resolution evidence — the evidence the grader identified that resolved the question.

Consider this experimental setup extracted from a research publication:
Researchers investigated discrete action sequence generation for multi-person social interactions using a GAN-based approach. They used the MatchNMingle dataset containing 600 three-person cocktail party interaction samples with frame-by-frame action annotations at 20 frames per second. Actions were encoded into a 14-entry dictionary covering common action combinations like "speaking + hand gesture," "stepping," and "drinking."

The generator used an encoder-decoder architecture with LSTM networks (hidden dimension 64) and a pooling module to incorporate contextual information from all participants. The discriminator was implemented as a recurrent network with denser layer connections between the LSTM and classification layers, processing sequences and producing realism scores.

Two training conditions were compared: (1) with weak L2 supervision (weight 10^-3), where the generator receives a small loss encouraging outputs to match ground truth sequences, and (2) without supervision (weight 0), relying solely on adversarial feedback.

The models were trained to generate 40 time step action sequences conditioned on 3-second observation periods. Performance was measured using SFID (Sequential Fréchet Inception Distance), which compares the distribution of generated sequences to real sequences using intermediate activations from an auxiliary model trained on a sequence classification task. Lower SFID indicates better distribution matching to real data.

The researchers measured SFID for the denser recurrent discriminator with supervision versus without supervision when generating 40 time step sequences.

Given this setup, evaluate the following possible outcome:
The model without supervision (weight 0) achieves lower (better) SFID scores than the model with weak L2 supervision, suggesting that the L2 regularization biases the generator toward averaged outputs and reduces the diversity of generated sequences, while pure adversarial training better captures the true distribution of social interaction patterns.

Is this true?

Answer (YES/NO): YES